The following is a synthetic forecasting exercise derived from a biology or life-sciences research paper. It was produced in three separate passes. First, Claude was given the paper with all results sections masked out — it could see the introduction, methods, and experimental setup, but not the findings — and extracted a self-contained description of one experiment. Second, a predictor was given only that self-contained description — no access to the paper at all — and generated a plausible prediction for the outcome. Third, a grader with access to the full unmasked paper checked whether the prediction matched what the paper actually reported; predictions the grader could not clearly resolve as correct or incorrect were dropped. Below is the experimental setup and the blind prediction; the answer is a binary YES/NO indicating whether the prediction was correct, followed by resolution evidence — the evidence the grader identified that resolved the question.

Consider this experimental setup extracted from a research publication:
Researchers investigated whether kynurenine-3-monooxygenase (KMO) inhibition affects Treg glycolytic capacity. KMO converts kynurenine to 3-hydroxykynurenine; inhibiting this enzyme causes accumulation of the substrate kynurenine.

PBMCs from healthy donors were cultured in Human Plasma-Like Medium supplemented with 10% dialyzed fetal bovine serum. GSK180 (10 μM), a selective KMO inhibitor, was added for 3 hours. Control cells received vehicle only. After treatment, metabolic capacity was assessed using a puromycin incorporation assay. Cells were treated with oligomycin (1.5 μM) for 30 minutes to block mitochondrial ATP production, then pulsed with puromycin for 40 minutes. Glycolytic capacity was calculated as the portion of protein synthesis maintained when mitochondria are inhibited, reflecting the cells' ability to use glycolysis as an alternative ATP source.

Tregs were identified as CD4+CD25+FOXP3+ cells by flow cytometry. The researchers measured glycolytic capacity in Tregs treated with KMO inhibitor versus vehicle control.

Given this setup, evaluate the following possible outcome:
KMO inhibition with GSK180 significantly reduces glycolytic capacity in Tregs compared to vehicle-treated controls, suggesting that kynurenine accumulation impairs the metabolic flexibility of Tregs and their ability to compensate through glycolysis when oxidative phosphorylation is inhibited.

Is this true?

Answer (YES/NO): NO